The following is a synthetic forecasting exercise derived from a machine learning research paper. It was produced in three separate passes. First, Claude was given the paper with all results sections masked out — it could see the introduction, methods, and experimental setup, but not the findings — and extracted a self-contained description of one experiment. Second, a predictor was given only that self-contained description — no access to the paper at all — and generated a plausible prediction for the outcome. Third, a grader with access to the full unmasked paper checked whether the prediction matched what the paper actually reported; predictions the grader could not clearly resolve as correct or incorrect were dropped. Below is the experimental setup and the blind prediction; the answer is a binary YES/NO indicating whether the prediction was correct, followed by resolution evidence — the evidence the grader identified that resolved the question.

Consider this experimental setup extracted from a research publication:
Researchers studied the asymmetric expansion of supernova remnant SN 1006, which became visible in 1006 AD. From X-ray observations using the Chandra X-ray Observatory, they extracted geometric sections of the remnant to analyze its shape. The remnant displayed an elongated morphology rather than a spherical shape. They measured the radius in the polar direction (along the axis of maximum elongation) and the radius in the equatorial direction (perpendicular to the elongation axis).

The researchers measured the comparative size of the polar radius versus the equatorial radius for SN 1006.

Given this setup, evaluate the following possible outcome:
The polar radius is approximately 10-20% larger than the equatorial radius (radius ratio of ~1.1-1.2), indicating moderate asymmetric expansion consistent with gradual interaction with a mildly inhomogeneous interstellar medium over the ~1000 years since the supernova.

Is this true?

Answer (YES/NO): NO